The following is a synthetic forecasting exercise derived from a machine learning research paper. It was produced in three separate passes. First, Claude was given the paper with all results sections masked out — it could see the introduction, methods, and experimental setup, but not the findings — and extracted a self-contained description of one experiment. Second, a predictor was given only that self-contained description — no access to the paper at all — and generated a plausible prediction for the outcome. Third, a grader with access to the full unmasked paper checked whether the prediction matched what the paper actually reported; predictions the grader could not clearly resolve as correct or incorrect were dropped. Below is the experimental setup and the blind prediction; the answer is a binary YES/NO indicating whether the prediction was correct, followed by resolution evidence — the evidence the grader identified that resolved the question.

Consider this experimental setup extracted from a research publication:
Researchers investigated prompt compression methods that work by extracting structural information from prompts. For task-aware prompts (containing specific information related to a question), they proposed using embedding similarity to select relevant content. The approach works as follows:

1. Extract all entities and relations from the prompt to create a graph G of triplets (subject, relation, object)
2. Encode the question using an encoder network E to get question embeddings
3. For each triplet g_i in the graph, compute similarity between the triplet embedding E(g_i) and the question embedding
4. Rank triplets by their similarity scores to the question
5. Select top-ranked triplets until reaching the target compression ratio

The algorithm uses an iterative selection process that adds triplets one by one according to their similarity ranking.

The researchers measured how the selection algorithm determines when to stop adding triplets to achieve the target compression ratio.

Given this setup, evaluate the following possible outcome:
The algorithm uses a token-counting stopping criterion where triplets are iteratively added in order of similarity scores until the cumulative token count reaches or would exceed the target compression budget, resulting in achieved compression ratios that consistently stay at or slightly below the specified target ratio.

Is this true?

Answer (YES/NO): NO